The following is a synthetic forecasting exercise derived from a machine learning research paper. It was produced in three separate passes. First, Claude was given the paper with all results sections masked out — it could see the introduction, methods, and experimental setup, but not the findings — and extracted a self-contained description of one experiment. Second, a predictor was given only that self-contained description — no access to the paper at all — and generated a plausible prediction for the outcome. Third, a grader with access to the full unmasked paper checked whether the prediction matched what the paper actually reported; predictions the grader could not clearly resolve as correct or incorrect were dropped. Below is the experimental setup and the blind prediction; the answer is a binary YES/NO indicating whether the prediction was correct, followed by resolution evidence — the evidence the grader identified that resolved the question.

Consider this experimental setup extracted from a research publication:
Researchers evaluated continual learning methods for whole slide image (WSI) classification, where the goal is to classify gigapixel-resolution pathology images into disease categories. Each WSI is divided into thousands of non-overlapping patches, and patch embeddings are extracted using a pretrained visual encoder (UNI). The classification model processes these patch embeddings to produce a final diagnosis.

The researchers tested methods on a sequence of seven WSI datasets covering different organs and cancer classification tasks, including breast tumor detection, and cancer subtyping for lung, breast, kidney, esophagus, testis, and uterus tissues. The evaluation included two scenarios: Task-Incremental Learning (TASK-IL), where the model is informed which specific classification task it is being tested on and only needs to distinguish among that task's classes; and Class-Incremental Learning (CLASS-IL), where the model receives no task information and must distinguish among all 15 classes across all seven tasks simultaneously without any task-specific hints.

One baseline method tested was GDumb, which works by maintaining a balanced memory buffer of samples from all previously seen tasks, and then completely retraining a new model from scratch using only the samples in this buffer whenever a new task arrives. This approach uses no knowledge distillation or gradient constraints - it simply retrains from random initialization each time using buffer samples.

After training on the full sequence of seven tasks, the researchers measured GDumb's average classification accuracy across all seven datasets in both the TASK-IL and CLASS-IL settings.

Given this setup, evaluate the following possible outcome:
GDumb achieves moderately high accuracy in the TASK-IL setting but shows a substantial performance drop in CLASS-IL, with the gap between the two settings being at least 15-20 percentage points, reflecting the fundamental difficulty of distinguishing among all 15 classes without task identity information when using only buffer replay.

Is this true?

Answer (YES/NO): NO